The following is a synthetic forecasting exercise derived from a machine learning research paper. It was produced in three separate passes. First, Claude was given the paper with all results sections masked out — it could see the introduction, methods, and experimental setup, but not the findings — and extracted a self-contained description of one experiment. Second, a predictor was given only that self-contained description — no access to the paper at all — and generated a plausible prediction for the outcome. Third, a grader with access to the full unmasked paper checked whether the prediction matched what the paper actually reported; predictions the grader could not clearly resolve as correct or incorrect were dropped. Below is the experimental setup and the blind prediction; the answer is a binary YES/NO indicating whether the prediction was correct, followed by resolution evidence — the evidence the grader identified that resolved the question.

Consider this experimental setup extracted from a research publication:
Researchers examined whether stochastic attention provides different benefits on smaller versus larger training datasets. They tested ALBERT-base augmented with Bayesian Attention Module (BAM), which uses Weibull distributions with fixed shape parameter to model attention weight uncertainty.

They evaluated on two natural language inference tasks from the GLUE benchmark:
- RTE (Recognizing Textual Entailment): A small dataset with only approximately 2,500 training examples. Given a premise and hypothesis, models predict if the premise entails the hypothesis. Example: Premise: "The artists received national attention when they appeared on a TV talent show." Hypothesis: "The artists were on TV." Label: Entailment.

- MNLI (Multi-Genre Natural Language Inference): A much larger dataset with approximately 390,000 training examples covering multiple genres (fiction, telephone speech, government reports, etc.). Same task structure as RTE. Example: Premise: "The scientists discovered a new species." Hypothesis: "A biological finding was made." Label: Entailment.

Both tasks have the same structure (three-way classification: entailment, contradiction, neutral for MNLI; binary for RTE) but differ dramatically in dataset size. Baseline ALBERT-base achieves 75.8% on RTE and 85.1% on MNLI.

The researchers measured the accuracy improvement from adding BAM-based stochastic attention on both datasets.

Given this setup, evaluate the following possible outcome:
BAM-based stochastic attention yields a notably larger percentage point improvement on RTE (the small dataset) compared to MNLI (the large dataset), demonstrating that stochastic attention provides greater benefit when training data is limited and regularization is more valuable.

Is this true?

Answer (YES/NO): NO